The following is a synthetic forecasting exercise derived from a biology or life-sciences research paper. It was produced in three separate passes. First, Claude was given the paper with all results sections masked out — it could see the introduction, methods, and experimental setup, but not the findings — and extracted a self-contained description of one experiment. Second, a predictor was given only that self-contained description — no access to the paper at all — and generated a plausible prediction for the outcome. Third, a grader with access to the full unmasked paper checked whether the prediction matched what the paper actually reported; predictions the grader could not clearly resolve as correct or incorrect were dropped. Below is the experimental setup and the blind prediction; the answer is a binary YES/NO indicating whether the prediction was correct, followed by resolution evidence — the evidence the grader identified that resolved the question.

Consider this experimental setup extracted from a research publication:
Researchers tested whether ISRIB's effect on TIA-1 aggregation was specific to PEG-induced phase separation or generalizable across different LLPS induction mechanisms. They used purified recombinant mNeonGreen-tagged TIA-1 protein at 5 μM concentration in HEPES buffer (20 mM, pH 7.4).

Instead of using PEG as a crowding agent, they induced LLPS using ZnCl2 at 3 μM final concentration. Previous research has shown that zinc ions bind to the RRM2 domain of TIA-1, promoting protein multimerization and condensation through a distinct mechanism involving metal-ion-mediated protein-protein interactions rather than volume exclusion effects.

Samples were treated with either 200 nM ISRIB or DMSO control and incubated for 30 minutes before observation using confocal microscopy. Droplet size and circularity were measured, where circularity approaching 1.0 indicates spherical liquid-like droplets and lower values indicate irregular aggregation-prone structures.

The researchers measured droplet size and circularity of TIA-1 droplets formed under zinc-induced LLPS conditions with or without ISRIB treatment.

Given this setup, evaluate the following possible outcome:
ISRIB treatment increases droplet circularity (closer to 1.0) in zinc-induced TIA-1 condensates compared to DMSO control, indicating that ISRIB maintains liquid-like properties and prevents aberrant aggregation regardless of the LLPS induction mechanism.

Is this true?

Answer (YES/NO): NO